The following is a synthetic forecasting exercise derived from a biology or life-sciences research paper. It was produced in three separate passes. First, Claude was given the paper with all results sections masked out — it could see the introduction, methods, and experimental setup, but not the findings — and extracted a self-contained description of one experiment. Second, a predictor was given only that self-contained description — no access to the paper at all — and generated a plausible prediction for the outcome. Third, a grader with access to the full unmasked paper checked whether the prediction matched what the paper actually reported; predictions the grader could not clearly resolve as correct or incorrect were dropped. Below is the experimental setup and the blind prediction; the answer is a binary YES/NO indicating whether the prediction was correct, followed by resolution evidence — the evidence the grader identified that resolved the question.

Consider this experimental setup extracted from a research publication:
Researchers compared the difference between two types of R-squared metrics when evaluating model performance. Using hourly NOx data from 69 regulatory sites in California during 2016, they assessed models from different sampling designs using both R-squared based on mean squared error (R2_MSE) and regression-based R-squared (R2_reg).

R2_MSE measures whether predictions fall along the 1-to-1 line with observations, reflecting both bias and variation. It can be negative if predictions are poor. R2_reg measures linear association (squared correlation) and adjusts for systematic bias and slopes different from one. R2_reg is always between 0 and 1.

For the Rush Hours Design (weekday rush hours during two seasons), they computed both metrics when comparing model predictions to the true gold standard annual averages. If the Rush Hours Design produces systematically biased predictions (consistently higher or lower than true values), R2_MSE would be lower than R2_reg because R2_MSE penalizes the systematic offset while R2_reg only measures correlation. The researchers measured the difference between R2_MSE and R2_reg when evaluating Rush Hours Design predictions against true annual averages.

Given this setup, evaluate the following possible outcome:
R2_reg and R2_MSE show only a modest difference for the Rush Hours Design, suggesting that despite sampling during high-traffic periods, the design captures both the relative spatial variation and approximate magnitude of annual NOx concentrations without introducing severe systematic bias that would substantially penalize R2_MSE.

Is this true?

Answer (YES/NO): NO